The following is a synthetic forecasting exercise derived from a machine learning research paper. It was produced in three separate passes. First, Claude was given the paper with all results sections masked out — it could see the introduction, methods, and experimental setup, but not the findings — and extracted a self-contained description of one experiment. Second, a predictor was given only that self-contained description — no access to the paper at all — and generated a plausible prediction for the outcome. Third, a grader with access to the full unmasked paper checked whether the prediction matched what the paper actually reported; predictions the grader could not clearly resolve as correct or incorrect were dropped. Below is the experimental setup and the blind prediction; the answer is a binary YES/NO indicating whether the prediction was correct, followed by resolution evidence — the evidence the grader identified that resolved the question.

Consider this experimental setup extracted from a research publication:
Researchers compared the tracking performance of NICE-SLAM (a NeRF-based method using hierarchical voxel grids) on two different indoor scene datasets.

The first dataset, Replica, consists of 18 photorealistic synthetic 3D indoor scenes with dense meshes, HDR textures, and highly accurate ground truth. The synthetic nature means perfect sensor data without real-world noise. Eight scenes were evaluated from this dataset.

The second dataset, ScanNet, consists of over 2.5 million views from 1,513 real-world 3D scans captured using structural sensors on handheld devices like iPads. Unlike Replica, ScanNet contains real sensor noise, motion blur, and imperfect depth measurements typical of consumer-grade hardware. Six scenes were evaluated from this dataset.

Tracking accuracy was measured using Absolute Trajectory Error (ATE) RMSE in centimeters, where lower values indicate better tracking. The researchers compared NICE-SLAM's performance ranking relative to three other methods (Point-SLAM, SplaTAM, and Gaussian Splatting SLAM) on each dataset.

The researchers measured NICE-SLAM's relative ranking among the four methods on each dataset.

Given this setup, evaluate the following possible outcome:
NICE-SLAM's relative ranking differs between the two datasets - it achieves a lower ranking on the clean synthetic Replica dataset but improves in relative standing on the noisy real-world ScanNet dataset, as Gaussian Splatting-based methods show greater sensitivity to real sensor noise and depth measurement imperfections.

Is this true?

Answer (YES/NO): YES